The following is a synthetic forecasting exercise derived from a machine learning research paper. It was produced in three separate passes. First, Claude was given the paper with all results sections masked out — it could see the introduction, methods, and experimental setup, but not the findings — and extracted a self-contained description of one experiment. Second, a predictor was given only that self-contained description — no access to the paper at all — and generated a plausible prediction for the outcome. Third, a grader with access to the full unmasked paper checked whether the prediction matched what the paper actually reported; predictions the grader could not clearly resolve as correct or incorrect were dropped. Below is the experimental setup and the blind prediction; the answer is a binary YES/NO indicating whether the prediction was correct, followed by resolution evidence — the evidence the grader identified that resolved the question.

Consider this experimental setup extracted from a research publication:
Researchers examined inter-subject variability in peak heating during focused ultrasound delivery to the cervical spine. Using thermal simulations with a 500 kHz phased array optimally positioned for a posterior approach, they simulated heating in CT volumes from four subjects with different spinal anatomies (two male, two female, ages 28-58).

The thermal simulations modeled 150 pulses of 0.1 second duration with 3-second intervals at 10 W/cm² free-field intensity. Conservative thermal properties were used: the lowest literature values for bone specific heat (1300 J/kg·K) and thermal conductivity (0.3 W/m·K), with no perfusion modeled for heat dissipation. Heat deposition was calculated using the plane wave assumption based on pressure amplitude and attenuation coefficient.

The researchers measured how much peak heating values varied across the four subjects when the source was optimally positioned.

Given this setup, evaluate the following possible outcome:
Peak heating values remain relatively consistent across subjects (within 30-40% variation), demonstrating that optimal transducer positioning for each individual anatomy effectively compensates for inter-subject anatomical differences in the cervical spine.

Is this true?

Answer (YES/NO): NO